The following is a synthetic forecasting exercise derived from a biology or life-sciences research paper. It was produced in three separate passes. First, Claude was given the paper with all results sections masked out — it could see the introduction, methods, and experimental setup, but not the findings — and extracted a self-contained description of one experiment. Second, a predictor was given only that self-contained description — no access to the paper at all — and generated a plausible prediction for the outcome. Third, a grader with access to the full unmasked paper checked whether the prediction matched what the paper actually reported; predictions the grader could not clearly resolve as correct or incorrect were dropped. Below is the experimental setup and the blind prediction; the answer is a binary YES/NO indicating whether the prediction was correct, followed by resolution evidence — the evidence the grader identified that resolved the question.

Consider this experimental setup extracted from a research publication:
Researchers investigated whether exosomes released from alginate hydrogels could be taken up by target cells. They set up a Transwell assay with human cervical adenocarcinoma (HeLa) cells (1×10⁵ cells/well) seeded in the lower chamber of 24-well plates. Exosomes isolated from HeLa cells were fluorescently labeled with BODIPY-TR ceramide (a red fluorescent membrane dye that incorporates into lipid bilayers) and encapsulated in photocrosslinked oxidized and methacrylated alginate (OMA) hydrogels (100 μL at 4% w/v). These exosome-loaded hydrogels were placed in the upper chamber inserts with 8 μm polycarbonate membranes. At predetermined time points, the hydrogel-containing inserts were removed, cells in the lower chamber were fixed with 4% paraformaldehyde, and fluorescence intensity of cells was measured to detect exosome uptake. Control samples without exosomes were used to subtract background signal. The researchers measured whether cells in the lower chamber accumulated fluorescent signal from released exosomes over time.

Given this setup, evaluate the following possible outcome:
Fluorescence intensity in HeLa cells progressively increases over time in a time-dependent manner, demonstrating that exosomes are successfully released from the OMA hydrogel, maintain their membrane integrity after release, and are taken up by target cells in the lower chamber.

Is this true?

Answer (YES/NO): YES